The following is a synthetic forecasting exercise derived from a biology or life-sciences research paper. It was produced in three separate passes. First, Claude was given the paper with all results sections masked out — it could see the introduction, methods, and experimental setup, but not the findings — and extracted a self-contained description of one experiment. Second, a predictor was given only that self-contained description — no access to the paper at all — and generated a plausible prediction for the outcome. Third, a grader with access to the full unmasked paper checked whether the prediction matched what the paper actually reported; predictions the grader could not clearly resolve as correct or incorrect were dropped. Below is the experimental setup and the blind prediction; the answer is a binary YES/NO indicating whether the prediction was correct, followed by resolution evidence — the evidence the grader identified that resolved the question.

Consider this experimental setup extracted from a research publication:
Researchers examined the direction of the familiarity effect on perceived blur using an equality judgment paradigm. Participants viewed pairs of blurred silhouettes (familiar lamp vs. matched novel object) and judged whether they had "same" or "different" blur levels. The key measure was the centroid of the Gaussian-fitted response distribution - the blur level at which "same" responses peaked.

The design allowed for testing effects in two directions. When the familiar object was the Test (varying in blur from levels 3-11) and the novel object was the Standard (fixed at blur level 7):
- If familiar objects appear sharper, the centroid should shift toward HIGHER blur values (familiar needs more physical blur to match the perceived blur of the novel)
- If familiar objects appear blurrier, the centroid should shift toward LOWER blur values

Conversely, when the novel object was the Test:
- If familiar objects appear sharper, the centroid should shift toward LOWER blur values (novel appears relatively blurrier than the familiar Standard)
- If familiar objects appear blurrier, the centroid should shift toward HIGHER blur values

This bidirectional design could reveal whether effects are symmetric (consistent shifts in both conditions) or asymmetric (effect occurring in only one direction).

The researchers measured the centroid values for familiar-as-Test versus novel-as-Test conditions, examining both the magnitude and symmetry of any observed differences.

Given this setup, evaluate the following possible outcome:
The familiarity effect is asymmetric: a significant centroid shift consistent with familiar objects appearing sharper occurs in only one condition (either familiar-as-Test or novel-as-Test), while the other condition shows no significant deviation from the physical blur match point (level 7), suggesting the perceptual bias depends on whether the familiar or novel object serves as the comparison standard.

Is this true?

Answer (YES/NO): NO